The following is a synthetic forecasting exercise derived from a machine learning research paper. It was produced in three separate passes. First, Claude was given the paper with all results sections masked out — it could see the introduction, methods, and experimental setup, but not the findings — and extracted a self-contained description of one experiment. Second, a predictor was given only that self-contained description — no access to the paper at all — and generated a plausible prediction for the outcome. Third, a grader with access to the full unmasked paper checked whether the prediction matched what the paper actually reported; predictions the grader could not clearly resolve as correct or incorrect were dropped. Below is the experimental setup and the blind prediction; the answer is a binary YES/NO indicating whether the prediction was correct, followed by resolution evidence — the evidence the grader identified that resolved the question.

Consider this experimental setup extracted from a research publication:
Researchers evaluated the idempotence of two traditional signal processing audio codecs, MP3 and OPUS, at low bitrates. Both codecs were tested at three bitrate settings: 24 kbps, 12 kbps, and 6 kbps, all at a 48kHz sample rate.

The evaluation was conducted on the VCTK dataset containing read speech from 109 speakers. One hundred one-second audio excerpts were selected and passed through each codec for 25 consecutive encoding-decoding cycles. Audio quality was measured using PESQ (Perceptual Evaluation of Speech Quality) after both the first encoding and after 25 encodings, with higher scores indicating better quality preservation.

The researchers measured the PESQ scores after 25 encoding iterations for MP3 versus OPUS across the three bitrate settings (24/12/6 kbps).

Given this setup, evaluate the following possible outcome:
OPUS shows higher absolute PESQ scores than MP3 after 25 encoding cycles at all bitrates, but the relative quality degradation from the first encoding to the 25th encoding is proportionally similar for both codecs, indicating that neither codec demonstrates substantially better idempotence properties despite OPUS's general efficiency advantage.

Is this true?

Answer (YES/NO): NO